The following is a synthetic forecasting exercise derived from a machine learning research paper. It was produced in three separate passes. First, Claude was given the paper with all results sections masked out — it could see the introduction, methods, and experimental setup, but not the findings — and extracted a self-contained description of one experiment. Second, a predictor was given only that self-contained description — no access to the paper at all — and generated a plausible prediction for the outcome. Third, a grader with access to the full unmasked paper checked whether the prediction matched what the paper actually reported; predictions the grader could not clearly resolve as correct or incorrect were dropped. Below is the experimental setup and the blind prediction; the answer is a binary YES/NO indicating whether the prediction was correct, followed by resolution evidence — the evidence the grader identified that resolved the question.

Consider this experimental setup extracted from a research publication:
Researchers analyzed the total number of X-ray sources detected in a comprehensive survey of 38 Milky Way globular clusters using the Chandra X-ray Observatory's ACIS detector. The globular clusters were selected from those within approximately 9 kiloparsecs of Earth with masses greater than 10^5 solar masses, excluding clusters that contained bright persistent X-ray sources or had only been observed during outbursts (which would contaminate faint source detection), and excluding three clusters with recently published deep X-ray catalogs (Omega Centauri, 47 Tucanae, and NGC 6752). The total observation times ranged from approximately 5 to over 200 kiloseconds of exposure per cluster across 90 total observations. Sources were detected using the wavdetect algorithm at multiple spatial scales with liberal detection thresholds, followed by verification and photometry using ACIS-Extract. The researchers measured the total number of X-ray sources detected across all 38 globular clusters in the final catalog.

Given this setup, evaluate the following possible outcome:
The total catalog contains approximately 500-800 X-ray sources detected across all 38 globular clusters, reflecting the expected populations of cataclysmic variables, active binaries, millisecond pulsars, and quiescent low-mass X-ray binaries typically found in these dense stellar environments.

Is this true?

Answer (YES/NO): NO